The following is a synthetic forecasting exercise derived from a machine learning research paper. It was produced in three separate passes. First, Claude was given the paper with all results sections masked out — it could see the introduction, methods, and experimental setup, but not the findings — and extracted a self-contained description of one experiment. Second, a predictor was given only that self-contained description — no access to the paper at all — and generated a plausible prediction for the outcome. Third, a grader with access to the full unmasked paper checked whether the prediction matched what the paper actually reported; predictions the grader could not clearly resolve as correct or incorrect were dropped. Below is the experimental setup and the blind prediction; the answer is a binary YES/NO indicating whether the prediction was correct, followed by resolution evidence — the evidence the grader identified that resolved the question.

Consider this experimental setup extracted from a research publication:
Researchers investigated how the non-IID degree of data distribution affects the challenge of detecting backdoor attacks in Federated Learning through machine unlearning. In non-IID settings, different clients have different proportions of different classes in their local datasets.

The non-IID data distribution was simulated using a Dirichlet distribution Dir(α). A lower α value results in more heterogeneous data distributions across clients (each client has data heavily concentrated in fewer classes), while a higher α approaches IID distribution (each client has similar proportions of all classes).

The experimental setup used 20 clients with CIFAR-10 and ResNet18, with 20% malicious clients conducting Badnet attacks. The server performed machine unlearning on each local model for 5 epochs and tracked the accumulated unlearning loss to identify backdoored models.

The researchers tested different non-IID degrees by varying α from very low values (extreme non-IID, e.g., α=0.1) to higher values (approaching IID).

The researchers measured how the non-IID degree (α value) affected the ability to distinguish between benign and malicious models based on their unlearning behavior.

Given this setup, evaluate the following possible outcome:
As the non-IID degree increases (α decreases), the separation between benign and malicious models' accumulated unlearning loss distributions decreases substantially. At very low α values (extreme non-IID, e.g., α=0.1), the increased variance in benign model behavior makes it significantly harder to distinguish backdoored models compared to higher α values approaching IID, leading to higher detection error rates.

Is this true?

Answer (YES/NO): NO